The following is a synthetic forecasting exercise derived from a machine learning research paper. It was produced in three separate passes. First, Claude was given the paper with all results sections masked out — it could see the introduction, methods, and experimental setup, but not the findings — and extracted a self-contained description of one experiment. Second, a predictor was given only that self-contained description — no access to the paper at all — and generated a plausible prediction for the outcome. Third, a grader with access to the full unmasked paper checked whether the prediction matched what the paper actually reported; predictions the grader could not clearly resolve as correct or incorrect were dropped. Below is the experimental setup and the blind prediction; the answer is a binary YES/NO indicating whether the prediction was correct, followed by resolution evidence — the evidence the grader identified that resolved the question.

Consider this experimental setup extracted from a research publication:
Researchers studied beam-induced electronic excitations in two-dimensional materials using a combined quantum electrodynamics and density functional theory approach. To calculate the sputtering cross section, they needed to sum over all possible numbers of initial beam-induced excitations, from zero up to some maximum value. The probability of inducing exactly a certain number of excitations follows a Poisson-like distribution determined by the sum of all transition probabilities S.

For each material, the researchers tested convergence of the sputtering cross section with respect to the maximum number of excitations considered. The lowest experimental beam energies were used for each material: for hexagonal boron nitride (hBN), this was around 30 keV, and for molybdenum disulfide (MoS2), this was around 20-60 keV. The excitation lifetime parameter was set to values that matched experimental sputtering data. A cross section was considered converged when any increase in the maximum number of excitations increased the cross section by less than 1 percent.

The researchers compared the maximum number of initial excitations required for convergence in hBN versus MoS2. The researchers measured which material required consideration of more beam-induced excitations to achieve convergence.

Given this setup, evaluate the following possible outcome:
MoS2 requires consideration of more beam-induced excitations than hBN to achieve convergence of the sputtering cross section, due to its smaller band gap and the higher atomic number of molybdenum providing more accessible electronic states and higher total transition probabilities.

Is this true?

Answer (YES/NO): YES